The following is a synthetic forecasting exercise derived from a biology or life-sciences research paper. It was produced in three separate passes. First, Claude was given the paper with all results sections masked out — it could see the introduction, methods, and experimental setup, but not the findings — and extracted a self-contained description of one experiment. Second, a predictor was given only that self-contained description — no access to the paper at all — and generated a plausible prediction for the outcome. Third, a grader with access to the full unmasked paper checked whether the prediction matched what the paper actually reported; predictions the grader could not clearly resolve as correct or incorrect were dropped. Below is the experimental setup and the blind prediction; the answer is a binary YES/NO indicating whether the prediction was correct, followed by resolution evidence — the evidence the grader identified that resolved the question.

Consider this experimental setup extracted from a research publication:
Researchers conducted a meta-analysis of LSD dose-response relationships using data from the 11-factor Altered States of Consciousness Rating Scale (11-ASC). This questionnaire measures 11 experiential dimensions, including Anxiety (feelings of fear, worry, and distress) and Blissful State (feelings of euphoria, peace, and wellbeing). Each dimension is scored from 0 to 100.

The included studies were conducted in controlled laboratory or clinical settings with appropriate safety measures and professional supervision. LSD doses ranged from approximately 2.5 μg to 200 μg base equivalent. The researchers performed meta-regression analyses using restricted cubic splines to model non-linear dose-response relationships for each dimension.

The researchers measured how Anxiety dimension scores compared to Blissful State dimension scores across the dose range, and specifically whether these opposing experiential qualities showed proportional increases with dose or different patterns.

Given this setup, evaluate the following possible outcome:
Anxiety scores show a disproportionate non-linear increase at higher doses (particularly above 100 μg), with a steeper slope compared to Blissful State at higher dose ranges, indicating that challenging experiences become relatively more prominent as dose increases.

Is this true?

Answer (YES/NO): NO